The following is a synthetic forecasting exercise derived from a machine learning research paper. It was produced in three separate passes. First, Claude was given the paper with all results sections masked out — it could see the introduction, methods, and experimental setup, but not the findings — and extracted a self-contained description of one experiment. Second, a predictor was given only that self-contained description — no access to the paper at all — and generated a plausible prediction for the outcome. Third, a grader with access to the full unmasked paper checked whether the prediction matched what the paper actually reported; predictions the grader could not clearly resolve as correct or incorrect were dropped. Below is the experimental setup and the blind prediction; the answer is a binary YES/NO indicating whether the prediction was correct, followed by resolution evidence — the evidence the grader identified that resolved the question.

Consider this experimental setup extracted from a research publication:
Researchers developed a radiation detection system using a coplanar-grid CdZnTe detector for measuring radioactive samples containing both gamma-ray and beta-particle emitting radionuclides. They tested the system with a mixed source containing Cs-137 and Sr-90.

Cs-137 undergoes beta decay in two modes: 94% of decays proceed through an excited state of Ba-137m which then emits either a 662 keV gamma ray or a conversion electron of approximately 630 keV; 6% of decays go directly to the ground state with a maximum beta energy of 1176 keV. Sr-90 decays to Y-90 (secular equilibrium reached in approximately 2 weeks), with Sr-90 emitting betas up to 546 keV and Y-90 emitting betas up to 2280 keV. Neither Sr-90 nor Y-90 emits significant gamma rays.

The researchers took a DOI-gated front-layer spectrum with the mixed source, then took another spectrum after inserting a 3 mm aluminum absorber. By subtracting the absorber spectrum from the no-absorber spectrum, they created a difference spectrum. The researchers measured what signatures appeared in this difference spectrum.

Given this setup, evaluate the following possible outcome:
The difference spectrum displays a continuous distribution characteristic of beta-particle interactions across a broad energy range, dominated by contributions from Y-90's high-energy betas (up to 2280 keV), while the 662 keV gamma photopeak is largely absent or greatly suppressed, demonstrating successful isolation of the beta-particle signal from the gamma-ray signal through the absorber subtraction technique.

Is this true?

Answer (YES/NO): YES